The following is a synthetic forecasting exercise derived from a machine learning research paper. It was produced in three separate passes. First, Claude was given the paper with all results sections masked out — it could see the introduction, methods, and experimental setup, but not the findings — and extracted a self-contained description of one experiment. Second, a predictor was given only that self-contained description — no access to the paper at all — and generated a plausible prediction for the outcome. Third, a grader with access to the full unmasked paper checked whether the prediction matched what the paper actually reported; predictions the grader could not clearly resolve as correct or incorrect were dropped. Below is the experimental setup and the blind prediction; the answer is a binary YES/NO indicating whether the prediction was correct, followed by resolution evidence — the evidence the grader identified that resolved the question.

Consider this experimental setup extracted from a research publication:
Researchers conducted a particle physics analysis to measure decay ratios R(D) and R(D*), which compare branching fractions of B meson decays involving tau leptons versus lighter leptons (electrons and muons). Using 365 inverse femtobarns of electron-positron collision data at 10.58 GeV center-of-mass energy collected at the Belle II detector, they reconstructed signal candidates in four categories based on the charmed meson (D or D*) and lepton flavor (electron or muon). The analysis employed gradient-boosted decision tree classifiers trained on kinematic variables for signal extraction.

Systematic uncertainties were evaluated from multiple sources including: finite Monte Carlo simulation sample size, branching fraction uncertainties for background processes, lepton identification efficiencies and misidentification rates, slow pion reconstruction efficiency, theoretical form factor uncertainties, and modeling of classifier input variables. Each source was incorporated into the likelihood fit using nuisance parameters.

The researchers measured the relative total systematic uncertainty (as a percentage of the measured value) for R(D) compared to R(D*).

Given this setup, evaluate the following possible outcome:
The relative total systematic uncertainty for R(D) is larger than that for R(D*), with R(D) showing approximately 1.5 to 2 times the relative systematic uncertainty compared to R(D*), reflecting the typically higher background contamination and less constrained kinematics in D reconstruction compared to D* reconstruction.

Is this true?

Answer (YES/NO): YES